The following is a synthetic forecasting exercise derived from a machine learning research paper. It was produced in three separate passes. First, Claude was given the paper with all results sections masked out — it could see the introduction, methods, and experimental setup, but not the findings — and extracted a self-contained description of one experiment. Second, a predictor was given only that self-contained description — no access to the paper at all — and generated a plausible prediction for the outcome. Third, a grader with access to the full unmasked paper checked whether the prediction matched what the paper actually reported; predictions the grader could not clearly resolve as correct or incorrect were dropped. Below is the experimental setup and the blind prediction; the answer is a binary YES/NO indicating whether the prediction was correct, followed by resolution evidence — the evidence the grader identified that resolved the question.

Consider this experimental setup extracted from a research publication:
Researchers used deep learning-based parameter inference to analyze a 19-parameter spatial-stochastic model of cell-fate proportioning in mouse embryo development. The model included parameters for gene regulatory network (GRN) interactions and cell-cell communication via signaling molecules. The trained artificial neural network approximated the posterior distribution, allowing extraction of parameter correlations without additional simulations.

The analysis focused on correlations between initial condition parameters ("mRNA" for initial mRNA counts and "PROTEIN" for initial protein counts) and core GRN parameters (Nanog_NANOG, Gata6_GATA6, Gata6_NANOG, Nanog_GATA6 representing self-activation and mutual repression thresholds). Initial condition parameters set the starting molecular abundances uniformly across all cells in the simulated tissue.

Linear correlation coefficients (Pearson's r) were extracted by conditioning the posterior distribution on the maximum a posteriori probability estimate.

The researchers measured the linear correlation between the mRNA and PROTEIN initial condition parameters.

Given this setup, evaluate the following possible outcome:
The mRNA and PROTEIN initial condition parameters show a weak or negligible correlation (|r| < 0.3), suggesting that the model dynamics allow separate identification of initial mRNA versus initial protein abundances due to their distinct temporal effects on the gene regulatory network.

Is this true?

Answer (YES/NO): NO